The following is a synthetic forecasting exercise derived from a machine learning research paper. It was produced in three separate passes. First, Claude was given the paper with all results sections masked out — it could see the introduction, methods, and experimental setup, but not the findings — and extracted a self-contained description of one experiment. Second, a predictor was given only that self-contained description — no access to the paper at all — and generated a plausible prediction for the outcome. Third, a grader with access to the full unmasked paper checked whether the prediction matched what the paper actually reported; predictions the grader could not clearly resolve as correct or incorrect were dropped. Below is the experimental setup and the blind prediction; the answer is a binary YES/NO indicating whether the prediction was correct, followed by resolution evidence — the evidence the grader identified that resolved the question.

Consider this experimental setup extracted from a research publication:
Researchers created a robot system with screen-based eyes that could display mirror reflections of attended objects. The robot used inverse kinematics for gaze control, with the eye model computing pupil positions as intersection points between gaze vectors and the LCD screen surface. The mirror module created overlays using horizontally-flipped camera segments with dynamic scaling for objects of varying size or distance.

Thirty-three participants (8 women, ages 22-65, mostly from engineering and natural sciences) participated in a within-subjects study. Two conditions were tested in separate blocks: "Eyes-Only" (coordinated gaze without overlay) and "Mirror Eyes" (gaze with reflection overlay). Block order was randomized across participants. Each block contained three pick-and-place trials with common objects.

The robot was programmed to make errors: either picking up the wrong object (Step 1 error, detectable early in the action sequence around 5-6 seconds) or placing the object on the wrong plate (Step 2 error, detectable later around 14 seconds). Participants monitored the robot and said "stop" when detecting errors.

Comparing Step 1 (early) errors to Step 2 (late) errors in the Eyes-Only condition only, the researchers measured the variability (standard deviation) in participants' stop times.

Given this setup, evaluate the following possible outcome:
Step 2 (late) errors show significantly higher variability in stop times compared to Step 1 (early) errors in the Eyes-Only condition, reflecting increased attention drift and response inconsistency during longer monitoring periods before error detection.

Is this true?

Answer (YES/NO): NO